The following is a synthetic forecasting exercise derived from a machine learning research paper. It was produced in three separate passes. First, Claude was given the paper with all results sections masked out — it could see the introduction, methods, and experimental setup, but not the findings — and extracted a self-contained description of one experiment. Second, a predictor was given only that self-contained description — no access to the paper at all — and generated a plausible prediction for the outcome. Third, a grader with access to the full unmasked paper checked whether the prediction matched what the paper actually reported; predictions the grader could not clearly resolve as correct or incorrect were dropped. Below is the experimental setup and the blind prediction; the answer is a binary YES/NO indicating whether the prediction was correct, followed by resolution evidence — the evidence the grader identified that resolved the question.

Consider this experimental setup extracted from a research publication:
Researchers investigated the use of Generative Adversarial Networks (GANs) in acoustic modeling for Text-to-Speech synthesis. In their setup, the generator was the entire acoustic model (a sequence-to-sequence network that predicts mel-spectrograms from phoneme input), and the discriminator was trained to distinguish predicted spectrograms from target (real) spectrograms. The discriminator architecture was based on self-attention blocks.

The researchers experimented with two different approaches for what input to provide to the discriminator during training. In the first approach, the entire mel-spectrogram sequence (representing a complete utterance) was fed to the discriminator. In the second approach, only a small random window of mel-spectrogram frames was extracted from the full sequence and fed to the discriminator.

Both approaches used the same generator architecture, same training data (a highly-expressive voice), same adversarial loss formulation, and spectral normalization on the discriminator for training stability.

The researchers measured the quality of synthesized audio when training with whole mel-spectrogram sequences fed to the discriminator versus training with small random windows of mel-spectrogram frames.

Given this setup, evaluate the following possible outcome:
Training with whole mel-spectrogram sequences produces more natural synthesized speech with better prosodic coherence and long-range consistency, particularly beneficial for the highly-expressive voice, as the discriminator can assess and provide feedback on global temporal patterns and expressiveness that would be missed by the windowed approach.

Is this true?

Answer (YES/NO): NO